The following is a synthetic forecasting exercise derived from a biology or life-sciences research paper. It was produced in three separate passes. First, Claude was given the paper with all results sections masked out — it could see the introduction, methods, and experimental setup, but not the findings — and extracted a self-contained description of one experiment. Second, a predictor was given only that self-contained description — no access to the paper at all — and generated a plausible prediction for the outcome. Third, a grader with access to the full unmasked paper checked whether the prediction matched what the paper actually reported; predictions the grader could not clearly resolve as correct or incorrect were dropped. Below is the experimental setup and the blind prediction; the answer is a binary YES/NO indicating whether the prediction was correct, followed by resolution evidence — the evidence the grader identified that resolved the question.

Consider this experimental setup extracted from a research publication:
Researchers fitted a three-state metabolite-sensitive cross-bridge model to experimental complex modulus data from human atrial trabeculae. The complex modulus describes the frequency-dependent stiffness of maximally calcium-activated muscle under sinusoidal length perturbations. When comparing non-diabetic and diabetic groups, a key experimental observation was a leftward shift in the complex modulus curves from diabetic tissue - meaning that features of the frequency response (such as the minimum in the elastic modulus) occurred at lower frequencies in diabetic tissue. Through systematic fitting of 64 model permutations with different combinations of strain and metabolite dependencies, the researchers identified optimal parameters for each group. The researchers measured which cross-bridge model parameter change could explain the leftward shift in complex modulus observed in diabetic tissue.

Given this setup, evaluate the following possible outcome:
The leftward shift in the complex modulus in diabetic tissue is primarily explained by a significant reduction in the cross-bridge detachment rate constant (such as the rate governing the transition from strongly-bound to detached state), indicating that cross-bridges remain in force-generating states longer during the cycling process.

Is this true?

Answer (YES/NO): YES